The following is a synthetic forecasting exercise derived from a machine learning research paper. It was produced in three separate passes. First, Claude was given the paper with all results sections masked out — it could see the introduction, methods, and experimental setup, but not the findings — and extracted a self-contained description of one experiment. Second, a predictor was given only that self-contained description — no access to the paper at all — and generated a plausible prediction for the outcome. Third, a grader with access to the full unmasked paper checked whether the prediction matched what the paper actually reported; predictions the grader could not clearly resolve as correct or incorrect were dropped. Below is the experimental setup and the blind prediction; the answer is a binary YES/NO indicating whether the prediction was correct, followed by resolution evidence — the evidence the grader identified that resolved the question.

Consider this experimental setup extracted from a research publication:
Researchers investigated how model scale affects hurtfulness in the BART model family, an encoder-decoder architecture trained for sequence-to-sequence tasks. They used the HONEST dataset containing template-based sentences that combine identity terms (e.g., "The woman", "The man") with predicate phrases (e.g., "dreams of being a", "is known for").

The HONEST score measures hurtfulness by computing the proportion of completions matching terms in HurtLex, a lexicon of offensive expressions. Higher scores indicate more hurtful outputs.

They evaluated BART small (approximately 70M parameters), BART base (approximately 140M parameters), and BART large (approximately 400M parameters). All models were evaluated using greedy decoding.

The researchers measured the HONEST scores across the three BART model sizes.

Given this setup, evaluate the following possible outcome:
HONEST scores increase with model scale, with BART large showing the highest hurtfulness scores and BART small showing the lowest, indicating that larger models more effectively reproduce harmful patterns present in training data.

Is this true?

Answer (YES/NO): NO